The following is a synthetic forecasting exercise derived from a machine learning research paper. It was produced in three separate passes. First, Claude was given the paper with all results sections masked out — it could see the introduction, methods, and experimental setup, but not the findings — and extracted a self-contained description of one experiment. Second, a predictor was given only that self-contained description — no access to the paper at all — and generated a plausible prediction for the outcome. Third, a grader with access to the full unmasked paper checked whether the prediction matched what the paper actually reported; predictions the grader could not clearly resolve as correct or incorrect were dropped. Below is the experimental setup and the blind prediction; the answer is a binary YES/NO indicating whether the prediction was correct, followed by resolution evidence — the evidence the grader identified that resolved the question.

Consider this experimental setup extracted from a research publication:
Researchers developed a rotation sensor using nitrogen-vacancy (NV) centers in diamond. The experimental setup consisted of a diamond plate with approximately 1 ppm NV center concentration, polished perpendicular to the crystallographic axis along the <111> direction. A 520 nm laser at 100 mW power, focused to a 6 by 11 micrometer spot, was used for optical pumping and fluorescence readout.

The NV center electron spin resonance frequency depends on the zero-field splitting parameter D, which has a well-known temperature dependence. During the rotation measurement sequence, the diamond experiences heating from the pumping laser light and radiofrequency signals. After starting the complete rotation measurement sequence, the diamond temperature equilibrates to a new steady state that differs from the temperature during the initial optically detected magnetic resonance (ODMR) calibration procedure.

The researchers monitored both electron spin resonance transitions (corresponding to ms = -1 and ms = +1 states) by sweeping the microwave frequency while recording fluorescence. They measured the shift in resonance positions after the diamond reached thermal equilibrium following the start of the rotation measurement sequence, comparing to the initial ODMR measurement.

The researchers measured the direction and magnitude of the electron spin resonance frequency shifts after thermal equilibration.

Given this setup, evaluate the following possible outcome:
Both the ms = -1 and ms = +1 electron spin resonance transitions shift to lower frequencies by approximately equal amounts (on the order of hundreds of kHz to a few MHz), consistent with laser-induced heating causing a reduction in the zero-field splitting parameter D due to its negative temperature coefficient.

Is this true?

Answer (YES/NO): NO